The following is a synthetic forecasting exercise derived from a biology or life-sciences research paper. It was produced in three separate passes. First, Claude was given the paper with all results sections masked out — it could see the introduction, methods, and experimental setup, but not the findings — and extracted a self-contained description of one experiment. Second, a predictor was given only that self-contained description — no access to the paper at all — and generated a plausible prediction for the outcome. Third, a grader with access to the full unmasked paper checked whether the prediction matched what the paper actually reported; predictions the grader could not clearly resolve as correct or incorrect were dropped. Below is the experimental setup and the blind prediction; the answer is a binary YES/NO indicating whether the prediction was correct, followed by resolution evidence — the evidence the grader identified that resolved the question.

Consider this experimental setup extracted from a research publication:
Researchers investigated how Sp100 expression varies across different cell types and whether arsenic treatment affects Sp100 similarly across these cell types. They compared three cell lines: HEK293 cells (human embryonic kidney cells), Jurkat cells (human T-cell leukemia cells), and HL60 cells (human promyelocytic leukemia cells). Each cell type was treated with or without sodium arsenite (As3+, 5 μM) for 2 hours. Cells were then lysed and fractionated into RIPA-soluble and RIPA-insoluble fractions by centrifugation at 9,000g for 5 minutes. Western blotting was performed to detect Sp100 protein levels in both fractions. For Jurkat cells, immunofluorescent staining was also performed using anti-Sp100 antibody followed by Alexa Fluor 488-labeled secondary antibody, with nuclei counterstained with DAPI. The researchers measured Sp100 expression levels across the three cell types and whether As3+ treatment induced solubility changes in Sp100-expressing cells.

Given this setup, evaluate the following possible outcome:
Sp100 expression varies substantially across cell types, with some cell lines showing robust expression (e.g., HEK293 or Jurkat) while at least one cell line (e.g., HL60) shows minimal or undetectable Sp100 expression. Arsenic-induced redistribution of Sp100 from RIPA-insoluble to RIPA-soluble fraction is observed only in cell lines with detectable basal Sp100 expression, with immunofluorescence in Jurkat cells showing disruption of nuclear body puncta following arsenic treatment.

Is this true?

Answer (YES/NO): NO